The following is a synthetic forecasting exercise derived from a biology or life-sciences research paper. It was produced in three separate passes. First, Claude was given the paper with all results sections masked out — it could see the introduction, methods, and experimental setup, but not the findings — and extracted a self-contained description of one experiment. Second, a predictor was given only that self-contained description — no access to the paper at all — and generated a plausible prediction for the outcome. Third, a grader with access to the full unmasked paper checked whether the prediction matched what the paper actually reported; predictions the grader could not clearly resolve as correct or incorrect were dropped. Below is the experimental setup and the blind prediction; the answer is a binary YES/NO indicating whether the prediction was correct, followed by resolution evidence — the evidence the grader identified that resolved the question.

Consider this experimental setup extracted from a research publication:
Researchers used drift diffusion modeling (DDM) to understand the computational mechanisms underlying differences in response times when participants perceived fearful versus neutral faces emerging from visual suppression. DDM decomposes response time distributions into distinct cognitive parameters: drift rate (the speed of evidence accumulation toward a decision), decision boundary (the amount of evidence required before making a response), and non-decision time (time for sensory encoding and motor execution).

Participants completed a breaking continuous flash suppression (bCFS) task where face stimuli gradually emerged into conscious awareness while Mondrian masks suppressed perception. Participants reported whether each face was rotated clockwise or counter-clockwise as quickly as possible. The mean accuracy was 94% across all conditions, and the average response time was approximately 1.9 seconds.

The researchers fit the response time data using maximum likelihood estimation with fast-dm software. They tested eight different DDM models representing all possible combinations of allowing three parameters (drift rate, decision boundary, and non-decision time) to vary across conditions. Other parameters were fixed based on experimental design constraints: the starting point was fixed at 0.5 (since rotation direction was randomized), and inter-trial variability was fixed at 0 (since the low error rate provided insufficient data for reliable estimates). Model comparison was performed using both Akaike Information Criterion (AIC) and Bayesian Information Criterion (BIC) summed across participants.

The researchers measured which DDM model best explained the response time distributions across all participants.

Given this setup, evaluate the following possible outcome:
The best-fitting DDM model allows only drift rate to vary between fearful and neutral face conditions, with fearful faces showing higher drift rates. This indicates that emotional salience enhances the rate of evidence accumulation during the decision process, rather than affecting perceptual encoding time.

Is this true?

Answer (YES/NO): YES